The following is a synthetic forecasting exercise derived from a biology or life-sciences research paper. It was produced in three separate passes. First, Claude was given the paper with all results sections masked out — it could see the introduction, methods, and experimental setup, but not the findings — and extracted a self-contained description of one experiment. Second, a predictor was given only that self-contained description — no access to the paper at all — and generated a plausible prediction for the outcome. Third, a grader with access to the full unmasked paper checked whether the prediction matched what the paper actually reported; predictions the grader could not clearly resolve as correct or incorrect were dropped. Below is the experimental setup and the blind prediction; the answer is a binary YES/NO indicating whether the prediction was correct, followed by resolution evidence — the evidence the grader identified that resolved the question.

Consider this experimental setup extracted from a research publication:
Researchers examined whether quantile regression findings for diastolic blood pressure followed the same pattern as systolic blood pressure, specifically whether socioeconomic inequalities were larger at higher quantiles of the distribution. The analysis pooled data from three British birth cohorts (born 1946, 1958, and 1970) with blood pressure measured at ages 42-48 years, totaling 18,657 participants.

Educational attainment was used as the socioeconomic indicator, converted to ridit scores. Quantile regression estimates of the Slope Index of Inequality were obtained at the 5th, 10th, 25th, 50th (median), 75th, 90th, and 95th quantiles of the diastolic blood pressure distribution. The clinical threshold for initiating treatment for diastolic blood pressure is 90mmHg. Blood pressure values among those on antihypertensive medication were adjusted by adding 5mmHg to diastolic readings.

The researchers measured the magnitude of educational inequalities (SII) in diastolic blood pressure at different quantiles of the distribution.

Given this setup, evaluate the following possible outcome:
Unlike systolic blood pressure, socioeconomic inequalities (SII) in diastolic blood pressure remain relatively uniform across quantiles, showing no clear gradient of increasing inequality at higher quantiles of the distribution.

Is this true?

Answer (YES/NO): NO